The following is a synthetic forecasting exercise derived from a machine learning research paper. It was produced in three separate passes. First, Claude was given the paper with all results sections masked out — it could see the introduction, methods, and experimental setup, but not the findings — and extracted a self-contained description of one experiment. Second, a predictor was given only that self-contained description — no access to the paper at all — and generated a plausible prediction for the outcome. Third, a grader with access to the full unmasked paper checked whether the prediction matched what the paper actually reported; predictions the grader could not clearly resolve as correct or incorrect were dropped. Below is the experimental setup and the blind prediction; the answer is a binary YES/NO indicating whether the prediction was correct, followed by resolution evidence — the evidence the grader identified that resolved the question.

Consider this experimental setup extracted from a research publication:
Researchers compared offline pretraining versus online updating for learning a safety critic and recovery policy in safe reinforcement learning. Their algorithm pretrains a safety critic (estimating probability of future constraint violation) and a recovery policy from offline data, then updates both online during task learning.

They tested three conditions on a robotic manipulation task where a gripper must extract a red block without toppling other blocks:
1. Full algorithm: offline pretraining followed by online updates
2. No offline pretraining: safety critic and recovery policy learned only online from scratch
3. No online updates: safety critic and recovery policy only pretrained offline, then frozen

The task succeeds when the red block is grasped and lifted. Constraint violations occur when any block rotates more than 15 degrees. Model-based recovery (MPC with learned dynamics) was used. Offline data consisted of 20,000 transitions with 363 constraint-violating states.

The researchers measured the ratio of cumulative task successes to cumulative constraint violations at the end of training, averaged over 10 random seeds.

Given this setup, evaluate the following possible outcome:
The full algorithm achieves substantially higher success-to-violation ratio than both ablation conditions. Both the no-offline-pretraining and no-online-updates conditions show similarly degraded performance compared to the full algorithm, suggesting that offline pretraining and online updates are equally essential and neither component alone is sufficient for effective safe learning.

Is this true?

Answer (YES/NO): NO